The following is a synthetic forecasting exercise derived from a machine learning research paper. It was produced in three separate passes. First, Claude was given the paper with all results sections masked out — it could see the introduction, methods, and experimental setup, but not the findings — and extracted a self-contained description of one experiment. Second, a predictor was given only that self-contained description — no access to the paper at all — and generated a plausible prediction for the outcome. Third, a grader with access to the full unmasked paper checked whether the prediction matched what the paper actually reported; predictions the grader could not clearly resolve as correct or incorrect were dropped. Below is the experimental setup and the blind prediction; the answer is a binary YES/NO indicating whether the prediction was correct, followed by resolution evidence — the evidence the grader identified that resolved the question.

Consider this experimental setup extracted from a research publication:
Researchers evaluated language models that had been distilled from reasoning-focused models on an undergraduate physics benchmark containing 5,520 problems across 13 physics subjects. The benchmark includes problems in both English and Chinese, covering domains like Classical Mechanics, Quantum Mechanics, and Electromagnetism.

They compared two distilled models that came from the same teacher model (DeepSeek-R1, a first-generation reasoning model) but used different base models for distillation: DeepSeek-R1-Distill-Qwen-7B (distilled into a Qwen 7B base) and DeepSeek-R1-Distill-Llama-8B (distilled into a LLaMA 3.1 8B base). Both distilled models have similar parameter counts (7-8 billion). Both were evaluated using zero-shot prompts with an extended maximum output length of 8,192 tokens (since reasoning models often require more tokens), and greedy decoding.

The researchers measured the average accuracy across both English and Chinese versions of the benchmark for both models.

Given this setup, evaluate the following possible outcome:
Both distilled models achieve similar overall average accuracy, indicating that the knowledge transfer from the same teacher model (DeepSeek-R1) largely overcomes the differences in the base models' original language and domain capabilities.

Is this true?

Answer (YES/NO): NO